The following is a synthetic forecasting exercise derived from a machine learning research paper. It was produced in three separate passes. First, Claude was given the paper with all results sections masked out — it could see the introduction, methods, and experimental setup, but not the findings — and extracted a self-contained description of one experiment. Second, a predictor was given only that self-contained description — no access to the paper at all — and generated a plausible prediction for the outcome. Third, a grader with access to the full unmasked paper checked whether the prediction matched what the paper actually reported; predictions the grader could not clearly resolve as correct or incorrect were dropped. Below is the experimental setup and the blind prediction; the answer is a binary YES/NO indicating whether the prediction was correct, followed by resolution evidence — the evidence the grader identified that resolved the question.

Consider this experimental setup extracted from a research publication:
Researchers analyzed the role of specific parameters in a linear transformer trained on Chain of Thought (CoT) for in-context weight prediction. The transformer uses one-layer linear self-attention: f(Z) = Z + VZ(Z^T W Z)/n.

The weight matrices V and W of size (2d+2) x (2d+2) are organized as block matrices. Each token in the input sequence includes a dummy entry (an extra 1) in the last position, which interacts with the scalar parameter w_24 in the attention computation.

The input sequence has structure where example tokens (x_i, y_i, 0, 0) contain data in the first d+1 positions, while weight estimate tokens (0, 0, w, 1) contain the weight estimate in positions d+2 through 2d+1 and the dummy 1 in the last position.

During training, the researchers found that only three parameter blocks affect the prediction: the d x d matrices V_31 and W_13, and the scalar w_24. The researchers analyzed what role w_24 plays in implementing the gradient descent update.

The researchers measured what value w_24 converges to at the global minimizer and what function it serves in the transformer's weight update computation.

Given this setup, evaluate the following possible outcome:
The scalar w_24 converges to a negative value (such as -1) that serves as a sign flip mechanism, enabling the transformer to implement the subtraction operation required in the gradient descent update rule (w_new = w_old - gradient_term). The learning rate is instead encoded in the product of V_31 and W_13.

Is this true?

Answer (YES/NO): YES